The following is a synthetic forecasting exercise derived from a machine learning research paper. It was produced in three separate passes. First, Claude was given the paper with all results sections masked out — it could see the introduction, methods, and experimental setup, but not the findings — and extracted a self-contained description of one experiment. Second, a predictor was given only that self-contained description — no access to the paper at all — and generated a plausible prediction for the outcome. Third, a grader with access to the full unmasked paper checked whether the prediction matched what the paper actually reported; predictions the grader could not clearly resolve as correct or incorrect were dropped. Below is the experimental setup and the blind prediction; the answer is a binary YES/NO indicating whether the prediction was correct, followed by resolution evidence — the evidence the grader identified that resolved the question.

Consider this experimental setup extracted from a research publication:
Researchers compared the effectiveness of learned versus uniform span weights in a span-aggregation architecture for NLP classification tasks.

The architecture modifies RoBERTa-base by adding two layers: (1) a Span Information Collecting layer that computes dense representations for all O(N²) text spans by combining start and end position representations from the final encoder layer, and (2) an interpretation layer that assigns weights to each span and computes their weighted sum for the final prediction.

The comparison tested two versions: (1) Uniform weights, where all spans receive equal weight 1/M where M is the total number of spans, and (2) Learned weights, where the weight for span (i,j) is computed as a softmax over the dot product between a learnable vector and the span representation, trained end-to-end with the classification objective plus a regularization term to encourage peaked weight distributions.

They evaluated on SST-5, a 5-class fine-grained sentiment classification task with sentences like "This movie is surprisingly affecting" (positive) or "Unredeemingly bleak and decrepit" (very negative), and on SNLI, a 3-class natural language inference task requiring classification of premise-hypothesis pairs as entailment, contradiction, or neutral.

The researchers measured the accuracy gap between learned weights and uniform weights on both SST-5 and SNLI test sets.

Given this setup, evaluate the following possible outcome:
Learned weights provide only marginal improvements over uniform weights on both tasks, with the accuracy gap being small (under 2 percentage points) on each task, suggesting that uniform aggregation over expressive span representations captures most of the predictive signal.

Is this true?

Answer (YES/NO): NO